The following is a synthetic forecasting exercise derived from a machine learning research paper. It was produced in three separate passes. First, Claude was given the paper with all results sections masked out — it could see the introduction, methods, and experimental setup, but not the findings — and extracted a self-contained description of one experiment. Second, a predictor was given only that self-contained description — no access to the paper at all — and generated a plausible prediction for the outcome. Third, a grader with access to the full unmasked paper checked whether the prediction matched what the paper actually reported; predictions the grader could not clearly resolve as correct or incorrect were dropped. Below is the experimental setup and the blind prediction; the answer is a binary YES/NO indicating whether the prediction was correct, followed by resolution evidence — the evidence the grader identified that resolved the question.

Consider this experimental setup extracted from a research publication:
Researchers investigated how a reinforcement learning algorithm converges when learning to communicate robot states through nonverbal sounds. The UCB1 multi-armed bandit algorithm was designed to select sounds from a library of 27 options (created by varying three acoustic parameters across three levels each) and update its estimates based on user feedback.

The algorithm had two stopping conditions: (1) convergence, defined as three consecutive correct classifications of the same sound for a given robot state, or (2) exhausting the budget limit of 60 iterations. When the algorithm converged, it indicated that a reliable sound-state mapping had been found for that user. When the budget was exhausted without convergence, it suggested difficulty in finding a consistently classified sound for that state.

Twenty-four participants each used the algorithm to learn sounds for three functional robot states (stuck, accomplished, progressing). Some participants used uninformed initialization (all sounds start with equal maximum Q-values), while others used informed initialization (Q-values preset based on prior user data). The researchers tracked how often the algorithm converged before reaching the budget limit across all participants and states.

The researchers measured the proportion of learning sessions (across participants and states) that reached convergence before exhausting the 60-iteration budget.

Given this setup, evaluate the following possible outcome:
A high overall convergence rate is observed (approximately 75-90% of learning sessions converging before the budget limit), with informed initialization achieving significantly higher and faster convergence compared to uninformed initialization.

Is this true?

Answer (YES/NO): NO